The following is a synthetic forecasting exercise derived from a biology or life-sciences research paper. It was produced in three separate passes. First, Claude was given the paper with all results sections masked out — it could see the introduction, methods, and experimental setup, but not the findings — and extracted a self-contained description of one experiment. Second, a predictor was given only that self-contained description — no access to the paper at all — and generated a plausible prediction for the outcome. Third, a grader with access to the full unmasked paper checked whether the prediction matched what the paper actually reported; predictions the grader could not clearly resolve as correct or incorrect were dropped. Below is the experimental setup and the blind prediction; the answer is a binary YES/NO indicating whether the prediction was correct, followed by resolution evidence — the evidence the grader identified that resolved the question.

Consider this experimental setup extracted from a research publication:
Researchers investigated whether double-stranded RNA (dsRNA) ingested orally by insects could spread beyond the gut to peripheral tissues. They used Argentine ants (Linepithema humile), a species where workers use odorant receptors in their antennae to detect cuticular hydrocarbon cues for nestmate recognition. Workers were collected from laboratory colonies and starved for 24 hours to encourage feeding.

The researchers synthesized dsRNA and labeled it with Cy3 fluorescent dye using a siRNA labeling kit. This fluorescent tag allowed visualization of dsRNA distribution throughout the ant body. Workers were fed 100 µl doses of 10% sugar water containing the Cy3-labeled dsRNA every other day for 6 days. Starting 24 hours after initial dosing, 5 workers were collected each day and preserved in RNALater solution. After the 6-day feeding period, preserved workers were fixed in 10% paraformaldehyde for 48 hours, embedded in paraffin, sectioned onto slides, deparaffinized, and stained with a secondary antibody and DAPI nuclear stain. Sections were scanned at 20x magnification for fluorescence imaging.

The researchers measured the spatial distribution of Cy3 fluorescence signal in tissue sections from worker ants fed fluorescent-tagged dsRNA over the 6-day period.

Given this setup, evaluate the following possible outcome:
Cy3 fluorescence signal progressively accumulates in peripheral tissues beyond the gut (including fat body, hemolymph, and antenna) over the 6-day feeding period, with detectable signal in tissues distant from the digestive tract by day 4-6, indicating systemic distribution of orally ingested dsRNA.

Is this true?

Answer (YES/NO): NO